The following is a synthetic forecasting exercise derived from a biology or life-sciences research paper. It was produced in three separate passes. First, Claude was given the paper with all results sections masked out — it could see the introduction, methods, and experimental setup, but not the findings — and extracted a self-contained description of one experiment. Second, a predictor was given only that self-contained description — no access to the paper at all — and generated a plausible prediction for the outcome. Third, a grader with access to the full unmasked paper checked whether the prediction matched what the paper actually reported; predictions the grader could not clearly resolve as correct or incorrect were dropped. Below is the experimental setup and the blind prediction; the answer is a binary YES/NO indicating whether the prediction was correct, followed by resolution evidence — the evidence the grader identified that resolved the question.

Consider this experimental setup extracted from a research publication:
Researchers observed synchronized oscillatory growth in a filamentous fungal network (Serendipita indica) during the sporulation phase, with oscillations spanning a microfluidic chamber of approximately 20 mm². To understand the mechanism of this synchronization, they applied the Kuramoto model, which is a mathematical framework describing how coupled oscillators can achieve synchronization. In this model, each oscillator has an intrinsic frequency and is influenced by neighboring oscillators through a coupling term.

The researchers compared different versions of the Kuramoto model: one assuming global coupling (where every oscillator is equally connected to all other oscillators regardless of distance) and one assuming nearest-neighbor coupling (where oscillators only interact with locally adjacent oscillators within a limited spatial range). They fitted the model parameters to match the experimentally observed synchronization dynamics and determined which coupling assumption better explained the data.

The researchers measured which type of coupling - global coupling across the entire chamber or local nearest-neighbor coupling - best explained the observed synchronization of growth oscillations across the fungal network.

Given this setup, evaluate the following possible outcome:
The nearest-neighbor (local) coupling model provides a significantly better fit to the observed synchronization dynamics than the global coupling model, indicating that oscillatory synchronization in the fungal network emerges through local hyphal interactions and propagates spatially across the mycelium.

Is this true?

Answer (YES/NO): YES